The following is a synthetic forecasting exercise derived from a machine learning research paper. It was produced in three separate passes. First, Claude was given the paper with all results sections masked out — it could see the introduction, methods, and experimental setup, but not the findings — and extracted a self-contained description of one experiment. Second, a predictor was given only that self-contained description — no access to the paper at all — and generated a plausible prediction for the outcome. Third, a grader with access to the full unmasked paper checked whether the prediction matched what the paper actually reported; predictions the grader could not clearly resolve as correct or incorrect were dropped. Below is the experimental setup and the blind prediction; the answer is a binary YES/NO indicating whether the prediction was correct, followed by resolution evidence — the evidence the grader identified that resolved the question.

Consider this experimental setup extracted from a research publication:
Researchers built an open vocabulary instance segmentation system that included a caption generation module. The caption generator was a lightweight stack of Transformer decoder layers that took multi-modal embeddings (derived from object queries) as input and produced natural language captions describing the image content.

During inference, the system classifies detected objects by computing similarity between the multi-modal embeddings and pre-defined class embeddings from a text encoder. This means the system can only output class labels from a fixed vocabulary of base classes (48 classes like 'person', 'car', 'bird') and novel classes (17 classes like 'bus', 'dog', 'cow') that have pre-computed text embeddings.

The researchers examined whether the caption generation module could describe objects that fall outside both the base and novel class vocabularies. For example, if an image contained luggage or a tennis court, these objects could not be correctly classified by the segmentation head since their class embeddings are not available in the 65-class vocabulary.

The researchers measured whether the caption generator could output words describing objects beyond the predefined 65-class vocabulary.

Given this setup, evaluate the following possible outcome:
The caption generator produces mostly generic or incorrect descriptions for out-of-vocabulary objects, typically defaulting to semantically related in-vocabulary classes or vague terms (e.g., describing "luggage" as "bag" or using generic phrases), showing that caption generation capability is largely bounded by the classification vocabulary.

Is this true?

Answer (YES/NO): NO